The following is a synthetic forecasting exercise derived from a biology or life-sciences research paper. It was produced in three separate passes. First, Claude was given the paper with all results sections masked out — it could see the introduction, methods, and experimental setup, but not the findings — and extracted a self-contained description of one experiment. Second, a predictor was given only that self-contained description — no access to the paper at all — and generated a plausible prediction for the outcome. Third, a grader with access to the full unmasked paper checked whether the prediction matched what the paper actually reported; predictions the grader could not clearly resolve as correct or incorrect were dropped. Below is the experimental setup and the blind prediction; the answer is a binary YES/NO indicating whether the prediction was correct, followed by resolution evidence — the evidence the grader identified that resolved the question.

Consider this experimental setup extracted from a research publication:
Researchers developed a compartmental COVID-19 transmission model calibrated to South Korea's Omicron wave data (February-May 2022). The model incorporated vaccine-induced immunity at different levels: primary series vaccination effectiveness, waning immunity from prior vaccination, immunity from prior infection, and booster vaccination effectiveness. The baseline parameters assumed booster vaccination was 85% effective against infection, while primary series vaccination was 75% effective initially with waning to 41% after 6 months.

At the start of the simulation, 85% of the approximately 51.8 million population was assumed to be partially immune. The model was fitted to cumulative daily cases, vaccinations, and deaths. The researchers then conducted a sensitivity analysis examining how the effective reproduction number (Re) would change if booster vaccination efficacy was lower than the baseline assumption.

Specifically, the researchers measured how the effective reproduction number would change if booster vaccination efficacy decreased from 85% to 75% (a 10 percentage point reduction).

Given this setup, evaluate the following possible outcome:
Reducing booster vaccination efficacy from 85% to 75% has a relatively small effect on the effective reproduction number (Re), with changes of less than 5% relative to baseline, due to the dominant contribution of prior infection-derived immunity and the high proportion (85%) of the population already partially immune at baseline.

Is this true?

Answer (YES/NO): NO